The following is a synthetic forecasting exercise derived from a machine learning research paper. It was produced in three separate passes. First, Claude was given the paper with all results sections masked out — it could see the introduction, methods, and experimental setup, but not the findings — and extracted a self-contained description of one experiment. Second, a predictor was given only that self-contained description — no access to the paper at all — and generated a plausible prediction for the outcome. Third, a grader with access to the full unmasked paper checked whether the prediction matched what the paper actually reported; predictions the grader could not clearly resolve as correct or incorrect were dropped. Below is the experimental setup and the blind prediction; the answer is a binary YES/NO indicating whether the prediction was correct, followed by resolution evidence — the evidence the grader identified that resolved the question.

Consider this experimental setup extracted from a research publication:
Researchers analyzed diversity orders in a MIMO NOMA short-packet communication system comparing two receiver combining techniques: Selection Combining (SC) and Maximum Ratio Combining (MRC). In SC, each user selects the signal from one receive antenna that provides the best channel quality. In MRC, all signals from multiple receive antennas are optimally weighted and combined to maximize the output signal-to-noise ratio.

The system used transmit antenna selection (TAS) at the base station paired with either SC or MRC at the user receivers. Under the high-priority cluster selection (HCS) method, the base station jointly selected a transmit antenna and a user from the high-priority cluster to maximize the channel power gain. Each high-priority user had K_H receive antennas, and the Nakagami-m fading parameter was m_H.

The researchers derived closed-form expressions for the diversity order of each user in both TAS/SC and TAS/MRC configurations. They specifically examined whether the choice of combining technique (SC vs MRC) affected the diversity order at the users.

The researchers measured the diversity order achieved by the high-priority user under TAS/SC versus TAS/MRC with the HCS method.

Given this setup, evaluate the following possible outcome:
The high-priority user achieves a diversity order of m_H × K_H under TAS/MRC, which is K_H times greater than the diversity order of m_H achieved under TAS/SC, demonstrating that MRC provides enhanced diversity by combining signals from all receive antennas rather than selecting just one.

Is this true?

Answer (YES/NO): NO